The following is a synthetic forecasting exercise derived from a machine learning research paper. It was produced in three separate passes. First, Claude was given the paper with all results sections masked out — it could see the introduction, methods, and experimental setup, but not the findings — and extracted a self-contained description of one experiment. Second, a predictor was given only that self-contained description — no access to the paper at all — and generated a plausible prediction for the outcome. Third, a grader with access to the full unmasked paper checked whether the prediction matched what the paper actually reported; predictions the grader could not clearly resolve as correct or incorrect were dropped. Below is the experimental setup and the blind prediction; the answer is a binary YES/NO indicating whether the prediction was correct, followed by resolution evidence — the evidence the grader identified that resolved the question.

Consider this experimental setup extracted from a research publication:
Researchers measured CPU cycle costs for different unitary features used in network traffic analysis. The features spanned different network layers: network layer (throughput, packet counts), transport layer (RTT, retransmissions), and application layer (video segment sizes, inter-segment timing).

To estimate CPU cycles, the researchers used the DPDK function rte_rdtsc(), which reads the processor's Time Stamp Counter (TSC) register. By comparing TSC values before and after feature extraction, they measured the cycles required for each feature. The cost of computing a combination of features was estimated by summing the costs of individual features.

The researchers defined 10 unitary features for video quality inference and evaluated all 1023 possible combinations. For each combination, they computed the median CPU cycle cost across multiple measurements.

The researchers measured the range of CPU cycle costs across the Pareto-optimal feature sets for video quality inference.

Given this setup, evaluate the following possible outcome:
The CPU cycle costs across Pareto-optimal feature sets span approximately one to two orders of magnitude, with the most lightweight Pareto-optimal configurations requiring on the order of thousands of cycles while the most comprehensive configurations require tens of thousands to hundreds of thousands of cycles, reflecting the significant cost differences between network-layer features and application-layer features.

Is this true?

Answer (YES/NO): NO